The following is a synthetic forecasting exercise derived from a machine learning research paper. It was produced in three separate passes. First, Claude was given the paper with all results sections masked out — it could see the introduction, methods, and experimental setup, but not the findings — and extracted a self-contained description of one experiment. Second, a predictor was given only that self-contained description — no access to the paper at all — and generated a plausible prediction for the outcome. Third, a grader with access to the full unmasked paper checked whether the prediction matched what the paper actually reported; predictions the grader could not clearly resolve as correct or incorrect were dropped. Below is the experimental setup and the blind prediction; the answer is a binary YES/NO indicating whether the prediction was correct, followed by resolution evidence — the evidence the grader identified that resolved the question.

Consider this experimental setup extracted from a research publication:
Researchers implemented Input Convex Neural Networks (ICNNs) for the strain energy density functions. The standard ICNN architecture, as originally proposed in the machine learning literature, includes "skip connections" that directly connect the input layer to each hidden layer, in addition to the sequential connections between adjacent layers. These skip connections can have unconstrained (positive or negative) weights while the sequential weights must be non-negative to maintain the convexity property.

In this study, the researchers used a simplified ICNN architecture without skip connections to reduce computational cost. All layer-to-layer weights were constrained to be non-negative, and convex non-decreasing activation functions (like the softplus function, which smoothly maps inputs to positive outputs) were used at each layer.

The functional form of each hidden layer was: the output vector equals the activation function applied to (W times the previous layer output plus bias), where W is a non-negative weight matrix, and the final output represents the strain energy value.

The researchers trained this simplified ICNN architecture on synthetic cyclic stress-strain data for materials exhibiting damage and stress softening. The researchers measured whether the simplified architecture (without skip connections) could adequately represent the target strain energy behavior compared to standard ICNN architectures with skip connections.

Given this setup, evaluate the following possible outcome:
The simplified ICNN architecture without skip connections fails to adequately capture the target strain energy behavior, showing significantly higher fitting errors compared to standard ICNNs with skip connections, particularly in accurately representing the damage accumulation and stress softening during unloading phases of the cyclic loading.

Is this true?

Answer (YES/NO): NO